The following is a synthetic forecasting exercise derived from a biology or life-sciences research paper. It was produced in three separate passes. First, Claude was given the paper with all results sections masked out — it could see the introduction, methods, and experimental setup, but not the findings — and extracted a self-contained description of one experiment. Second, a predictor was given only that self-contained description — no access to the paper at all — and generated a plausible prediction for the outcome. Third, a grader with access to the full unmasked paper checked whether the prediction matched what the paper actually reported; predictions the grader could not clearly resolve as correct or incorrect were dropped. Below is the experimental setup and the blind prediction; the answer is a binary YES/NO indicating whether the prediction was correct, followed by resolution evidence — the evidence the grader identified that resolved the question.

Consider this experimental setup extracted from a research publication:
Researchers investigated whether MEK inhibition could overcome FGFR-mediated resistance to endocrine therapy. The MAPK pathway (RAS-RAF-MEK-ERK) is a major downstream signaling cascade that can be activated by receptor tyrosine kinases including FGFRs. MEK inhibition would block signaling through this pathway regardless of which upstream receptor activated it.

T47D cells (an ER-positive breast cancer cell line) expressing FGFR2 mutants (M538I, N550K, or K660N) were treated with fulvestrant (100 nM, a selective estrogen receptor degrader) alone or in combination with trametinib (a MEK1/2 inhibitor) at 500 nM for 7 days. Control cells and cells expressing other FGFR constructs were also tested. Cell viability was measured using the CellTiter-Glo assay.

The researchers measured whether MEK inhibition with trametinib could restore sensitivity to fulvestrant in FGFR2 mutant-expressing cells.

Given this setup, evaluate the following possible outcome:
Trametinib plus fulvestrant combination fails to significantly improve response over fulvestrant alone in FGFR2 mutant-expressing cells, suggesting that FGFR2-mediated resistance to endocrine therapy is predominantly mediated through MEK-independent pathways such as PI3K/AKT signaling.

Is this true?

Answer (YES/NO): NO